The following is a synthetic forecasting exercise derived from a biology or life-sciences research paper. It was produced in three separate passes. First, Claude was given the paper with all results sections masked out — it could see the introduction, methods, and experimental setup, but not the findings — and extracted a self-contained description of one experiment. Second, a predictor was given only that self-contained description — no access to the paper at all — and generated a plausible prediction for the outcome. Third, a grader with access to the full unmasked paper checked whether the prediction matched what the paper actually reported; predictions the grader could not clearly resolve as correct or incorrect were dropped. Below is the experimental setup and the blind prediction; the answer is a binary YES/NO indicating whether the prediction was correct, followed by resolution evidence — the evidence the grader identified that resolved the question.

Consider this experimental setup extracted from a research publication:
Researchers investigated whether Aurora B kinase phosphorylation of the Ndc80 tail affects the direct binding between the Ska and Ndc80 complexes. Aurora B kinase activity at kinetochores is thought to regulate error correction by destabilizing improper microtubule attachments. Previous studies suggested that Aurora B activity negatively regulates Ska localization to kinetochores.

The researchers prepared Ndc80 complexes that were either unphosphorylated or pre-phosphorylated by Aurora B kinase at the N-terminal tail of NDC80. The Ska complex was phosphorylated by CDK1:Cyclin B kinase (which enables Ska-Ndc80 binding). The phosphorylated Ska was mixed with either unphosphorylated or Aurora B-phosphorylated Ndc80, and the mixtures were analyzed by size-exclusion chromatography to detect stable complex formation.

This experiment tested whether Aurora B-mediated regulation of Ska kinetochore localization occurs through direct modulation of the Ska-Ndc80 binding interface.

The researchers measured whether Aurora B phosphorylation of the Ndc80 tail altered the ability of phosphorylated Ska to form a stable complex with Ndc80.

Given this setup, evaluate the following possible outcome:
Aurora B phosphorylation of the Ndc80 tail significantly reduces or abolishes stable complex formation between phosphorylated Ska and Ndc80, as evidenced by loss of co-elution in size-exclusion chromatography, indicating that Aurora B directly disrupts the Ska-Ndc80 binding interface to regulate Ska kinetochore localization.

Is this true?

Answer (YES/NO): NO